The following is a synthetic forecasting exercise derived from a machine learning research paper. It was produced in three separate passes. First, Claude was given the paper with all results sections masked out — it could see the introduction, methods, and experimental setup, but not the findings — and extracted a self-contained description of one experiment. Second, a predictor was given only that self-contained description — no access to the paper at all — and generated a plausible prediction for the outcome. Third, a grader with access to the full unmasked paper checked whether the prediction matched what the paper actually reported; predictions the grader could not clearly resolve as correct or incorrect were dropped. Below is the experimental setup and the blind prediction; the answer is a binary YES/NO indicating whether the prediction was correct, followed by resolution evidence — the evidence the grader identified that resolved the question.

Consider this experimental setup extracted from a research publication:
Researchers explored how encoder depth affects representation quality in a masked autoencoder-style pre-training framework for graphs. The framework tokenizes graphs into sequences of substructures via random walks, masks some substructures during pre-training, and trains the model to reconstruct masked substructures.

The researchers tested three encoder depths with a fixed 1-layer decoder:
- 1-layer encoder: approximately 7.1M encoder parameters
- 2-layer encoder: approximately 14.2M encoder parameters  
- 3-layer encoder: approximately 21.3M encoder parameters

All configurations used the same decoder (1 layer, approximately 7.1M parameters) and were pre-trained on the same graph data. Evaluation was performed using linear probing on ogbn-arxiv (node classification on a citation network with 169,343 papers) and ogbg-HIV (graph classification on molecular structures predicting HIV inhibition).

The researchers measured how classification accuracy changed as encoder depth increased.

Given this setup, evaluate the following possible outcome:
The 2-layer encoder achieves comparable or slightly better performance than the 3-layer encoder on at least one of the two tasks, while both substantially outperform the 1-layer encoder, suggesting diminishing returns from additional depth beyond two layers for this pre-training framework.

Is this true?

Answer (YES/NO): NO